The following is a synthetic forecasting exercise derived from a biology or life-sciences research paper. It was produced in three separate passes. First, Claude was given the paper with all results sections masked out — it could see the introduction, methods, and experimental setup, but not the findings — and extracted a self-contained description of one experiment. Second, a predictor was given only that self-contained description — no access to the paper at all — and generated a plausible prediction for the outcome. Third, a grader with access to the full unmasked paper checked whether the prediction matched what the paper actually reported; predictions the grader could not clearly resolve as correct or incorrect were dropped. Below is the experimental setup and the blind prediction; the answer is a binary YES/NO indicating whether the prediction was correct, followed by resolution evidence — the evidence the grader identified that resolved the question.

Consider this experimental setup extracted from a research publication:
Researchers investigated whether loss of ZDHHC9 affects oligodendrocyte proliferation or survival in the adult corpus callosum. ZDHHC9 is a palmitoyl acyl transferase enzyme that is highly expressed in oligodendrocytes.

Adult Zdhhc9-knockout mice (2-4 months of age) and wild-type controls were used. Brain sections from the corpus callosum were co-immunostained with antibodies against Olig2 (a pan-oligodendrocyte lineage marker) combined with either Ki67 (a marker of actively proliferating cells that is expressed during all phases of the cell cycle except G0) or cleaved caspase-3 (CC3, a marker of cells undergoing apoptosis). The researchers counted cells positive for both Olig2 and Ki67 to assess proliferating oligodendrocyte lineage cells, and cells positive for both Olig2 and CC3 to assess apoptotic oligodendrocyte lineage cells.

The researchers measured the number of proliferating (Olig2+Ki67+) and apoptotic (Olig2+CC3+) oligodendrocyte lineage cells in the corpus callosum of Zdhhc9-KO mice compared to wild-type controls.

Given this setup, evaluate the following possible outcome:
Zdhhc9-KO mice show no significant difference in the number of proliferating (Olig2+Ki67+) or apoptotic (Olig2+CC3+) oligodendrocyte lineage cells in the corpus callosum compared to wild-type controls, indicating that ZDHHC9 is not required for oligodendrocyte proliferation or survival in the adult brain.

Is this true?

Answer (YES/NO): YES